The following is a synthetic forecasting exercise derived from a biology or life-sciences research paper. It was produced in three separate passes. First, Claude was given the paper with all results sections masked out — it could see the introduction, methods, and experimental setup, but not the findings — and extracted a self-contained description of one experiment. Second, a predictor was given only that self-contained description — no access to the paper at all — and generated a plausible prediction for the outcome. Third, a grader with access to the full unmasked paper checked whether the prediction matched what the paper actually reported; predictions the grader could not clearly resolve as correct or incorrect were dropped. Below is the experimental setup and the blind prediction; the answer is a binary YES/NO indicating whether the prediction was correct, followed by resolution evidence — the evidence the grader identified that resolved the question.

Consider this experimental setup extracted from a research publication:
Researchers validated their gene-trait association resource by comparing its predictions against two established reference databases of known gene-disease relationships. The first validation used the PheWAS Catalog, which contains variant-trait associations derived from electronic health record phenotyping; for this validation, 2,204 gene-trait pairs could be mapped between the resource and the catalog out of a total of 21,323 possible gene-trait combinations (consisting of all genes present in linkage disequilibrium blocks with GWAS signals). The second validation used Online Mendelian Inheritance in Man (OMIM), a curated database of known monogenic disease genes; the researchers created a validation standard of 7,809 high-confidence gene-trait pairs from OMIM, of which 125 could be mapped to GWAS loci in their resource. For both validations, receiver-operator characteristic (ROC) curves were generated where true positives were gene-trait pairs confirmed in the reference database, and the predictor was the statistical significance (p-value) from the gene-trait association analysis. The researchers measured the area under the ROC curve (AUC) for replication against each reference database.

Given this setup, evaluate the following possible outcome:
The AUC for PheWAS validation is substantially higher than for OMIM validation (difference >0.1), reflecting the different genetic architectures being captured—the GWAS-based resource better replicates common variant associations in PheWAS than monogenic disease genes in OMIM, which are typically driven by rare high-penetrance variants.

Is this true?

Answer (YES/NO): NO